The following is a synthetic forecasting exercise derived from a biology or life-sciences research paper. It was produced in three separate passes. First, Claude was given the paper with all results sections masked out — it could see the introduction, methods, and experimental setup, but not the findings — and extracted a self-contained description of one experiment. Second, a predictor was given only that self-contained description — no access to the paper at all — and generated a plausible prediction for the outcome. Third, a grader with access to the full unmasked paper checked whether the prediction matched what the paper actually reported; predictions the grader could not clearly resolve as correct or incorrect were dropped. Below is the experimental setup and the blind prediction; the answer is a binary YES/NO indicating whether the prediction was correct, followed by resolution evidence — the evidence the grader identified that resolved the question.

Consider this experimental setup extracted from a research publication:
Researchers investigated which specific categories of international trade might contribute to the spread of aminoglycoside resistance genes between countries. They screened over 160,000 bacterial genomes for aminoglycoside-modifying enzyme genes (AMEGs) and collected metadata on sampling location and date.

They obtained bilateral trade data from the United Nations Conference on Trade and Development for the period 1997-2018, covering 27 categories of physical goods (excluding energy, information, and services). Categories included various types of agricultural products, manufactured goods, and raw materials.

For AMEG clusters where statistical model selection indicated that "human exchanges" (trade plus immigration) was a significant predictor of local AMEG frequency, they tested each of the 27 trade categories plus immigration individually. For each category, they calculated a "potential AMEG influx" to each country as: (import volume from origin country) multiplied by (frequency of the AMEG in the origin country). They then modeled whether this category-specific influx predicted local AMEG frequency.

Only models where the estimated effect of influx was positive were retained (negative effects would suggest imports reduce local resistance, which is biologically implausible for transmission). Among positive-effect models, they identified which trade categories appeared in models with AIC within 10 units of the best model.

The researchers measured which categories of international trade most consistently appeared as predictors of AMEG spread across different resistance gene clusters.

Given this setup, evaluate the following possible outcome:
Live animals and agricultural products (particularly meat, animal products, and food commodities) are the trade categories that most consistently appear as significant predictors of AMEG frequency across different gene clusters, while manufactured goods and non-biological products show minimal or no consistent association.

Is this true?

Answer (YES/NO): NO